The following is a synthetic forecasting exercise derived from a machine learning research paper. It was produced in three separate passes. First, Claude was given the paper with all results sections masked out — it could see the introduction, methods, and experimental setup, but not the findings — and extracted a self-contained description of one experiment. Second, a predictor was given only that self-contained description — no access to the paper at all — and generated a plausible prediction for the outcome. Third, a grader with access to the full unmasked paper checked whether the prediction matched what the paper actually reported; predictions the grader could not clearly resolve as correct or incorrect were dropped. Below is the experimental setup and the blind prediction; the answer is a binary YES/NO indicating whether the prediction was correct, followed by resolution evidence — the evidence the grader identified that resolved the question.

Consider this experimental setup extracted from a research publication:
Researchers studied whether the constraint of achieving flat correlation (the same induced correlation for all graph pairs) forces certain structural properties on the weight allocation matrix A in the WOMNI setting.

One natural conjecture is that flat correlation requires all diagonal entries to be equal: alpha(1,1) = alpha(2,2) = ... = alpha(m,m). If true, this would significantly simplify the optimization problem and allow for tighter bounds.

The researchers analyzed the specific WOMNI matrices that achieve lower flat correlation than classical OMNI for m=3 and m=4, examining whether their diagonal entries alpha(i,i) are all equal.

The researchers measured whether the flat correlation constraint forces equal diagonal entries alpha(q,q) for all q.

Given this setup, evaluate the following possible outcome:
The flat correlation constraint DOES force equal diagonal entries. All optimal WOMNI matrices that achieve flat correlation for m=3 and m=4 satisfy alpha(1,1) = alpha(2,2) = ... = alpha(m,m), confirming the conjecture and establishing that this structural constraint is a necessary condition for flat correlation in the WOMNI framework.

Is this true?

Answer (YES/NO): NO